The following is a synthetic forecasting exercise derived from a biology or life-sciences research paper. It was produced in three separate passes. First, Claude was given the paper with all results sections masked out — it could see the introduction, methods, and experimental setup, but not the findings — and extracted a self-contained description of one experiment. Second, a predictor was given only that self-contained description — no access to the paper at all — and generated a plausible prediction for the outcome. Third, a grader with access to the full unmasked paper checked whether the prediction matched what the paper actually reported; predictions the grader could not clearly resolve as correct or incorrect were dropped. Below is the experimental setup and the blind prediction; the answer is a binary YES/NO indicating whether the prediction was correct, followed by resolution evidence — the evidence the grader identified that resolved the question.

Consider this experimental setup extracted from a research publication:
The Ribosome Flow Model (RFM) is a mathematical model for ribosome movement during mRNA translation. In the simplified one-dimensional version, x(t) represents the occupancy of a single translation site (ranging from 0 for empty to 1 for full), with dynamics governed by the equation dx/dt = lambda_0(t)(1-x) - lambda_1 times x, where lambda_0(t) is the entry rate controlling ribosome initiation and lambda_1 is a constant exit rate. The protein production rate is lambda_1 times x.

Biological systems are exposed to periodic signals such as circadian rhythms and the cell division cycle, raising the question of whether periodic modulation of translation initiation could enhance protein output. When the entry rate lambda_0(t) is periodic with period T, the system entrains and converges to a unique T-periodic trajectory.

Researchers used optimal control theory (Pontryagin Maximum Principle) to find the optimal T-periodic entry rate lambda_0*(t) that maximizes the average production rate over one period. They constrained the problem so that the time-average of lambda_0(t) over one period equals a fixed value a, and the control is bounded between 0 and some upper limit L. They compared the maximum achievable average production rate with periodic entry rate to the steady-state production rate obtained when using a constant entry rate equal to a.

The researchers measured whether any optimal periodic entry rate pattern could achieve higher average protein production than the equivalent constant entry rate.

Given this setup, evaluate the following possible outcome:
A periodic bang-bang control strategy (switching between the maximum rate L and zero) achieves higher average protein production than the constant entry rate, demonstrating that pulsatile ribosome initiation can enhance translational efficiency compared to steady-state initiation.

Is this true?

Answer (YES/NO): NO